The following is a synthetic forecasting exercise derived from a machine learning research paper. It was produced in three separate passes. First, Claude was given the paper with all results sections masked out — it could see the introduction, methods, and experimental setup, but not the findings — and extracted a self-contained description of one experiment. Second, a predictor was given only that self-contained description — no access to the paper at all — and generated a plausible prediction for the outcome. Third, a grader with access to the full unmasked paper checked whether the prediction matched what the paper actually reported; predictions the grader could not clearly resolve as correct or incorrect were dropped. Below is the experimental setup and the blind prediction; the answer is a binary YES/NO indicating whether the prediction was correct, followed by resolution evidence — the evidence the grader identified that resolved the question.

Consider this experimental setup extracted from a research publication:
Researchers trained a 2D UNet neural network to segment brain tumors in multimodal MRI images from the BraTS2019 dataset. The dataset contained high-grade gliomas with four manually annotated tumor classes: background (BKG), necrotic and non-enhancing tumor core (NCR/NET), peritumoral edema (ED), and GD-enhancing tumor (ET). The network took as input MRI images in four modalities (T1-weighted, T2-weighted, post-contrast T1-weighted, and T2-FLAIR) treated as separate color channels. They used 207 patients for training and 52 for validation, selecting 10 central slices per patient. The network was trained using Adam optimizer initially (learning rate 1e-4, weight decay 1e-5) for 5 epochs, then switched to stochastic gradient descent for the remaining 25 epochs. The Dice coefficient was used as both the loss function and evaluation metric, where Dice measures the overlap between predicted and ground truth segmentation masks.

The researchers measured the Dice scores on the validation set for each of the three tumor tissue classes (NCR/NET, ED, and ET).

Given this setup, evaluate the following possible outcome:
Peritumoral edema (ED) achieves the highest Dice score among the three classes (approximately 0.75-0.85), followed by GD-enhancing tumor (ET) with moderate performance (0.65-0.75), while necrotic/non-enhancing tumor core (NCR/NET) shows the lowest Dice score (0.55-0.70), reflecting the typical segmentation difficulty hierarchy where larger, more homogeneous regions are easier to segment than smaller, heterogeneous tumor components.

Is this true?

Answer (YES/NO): NO